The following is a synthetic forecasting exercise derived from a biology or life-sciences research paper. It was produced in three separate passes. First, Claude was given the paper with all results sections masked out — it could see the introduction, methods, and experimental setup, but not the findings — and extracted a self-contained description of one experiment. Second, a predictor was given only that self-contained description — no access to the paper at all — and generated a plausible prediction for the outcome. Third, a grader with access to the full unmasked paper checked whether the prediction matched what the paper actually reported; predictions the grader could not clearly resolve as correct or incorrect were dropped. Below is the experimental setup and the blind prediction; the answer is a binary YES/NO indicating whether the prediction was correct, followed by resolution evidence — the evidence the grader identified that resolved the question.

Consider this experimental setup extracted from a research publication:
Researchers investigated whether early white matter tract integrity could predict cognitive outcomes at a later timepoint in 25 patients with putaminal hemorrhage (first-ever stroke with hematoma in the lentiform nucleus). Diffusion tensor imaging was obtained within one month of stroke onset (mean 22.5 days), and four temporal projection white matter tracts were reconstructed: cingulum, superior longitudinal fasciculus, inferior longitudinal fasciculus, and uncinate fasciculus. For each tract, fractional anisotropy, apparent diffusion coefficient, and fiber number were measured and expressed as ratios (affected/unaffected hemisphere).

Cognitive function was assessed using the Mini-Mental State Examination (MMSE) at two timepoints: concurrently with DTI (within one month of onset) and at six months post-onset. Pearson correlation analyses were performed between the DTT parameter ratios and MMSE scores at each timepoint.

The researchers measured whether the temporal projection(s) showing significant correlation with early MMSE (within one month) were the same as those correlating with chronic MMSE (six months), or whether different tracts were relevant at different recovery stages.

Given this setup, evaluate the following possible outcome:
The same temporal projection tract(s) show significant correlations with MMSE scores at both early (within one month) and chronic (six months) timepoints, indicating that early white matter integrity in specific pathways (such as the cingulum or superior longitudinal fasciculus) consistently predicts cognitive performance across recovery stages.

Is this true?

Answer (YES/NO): NO